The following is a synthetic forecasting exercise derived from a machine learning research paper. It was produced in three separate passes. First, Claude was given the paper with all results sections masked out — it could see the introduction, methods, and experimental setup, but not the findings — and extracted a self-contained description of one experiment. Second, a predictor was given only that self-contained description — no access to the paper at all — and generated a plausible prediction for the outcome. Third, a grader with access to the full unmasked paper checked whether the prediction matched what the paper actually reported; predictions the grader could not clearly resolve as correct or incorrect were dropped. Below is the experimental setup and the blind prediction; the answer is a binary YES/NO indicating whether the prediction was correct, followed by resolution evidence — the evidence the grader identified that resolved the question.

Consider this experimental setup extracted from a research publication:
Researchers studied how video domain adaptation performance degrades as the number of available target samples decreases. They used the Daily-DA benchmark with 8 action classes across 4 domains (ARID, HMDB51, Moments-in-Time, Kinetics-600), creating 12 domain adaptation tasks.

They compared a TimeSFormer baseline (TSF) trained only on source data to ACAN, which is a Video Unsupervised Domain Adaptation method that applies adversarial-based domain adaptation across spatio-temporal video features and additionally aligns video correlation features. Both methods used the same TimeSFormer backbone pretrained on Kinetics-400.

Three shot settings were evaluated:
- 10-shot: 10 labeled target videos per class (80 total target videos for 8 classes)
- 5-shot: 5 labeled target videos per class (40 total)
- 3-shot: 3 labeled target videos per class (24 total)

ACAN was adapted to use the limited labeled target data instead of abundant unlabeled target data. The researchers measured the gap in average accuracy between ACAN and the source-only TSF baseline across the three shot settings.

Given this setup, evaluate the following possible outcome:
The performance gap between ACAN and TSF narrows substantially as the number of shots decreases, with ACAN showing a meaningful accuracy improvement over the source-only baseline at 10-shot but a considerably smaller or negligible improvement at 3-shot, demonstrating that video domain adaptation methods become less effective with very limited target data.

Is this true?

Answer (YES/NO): YES